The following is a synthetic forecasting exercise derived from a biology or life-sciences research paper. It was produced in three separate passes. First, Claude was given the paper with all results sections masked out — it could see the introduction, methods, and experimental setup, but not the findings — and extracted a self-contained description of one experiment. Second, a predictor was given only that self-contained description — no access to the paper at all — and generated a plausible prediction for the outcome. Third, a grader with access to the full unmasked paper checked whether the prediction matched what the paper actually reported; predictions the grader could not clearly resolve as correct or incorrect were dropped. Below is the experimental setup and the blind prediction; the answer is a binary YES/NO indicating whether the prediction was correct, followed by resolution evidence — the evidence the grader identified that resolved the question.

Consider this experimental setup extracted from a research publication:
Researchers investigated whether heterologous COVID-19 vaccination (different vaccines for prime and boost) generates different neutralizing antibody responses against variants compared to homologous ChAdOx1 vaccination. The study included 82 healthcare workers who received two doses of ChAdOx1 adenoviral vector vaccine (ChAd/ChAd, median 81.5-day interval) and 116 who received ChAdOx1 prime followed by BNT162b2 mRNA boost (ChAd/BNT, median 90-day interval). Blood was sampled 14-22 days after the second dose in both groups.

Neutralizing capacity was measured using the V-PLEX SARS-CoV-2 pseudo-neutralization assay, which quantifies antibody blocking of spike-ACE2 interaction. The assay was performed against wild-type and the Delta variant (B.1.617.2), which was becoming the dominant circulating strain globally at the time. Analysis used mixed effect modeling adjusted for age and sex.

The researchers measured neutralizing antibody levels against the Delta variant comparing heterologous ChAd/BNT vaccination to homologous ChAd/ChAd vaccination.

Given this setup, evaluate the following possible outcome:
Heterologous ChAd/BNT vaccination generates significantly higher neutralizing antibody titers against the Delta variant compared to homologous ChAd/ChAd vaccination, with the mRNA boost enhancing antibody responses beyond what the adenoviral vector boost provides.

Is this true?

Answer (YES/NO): NO